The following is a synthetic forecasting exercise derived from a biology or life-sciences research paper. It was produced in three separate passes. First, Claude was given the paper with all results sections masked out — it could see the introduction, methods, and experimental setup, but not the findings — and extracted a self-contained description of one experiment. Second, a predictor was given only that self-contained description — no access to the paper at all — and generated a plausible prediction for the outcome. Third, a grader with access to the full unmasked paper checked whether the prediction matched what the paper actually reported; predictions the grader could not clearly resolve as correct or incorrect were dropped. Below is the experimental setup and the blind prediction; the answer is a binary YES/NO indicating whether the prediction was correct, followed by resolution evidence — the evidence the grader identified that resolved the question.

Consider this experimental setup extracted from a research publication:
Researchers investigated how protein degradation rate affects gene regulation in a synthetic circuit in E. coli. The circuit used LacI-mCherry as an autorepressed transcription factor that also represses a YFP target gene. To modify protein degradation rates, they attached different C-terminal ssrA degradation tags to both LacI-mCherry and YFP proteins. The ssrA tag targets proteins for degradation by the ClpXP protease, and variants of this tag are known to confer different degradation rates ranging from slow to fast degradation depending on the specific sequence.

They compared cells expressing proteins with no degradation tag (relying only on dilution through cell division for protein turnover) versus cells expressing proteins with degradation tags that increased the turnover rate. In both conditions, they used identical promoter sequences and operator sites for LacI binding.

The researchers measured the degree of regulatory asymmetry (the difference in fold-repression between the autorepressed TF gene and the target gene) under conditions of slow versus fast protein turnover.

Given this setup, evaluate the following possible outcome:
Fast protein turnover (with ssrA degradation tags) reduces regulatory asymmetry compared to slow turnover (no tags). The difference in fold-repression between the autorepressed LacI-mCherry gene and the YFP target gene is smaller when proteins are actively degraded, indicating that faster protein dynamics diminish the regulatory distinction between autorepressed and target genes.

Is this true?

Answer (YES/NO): YES